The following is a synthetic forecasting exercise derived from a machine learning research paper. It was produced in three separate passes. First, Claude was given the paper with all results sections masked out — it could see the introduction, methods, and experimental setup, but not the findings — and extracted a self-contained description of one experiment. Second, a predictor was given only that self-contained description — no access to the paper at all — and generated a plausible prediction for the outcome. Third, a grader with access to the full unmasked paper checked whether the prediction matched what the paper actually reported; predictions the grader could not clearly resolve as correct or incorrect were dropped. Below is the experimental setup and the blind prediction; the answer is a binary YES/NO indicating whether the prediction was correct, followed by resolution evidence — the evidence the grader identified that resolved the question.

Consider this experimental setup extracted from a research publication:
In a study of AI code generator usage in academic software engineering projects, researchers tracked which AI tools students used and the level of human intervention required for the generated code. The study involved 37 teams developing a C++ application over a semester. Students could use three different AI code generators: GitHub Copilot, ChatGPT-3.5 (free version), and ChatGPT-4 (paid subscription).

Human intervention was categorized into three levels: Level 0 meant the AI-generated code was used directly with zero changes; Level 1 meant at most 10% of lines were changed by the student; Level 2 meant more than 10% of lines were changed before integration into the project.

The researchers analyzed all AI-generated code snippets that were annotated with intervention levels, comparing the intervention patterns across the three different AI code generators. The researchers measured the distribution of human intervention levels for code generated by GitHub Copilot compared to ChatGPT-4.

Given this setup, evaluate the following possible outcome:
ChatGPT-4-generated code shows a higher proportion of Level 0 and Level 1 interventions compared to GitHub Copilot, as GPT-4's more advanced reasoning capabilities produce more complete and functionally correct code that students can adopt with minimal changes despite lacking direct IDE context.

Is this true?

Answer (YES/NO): YES